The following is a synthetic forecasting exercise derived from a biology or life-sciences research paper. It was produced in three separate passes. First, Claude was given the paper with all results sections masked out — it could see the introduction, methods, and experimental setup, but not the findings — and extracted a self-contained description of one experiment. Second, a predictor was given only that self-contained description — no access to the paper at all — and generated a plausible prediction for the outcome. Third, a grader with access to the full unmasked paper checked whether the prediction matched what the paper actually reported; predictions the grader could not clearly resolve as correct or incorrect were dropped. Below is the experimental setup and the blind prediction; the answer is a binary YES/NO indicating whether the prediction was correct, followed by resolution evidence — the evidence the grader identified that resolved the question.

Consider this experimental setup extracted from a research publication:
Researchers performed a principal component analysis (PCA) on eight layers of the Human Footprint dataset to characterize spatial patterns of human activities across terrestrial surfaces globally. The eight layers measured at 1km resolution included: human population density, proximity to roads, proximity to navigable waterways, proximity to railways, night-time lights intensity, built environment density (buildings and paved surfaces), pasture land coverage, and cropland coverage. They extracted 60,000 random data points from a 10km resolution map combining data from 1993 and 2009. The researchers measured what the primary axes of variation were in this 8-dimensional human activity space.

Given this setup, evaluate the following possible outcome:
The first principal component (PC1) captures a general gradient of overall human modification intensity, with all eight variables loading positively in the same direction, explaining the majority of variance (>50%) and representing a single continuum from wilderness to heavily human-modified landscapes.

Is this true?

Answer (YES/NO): NO